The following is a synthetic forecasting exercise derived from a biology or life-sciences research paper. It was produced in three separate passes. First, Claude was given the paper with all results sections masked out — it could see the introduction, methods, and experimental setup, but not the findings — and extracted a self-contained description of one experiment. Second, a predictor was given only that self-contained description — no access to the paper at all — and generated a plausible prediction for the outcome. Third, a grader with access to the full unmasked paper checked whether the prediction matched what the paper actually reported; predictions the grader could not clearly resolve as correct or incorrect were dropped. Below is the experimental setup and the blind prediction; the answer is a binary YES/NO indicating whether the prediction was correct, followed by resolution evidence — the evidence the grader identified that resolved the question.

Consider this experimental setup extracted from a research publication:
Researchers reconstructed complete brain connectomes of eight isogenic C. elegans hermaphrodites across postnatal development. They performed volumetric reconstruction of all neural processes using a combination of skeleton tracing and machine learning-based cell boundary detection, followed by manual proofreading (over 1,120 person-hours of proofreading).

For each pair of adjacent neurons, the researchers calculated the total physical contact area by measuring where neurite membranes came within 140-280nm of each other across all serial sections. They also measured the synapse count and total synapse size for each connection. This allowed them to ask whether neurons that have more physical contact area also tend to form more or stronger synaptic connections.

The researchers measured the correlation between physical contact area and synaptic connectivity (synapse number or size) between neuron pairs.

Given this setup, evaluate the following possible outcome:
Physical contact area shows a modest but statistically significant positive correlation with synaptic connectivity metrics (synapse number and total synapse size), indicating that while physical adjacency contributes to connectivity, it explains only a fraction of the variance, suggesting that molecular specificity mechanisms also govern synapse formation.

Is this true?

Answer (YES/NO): NO